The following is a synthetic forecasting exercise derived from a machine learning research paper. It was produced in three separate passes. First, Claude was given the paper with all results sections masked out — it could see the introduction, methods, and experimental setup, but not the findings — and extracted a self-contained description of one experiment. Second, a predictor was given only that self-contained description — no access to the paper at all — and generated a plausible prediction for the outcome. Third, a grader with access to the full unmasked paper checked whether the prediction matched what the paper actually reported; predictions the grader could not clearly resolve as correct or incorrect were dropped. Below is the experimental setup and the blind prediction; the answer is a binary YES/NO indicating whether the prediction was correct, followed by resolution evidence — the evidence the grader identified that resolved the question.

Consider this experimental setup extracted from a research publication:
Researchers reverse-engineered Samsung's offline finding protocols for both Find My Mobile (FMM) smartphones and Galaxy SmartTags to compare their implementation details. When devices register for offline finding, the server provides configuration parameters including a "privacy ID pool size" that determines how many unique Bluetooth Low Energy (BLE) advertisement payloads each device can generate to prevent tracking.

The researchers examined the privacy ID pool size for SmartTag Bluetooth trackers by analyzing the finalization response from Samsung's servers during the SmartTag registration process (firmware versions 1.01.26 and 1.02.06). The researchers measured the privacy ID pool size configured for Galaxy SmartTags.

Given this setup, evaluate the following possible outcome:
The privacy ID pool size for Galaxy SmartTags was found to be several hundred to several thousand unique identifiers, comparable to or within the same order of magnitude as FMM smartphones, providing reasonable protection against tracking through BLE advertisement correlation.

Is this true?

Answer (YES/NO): NO